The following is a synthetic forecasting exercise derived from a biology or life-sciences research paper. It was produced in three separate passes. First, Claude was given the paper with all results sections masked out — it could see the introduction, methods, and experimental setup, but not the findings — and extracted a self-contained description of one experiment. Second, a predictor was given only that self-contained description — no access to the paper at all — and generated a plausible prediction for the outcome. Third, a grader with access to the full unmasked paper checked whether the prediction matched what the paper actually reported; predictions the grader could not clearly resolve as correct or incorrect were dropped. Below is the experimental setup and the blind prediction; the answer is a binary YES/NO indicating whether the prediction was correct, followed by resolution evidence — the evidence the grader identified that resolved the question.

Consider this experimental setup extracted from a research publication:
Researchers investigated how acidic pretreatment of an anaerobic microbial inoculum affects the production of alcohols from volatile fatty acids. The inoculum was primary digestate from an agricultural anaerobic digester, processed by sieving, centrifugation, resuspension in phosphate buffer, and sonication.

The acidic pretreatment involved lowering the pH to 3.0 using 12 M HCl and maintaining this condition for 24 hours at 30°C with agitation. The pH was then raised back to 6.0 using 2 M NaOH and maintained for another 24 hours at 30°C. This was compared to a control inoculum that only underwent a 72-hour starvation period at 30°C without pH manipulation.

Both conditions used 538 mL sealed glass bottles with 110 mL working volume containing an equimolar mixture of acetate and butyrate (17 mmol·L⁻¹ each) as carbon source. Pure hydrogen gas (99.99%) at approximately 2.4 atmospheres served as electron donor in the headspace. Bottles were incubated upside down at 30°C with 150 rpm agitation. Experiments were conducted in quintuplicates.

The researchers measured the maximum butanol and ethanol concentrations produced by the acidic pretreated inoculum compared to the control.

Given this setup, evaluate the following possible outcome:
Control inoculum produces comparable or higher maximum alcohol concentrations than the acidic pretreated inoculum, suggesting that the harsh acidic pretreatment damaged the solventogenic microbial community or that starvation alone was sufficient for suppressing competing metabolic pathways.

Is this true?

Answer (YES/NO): YES